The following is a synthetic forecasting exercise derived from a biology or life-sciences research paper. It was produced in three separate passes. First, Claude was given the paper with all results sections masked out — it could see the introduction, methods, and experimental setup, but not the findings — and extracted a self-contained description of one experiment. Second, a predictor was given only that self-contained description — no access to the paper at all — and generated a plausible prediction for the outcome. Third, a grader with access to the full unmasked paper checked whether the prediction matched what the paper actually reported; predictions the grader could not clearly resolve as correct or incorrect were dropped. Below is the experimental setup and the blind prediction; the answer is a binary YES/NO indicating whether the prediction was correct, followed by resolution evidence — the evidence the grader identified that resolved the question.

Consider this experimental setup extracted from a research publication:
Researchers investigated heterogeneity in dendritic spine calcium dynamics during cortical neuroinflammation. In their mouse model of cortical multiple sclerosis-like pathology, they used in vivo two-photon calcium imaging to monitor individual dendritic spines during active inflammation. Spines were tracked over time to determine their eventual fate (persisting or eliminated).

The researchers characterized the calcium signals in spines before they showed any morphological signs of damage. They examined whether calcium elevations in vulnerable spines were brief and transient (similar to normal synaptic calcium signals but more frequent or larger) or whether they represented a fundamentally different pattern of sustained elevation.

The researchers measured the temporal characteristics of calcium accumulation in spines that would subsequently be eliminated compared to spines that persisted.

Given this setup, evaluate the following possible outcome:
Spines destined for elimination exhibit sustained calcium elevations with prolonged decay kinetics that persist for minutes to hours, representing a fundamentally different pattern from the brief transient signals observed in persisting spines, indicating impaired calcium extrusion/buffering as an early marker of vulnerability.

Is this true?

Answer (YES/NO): YES